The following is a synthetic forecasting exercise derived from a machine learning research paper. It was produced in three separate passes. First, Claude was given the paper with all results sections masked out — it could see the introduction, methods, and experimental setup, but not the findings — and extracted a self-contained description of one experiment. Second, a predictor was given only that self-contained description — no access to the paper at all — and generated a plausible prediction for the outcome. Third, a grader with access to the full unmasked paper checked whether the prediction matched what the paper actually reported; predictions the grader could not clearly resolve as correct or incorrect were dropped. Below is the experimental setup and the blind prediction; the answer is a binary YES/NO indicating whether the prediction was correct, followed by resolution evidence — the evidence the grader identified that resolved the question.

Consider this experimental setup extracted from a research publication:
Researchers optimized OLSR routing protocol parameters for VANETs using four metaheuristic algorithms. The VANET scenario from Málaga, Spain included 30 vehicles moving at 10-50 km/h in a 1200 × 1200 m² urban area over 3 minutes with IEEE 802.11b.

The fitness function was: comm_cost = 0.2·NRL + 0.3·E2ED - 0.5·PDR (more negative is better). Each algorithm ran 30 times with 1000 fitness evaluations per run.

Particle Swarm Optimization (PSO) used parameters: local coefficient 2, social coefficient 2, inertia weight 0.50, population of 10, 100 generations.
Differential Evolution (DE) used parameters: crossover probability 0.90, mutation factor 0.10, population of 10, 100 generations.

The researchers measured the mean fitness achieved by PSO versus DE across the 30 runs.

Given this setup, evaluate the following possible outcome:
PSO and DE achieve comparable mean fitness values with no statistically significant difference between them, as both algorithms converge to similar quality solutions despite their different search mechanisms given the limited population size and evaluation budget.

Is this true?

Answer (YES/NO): NO